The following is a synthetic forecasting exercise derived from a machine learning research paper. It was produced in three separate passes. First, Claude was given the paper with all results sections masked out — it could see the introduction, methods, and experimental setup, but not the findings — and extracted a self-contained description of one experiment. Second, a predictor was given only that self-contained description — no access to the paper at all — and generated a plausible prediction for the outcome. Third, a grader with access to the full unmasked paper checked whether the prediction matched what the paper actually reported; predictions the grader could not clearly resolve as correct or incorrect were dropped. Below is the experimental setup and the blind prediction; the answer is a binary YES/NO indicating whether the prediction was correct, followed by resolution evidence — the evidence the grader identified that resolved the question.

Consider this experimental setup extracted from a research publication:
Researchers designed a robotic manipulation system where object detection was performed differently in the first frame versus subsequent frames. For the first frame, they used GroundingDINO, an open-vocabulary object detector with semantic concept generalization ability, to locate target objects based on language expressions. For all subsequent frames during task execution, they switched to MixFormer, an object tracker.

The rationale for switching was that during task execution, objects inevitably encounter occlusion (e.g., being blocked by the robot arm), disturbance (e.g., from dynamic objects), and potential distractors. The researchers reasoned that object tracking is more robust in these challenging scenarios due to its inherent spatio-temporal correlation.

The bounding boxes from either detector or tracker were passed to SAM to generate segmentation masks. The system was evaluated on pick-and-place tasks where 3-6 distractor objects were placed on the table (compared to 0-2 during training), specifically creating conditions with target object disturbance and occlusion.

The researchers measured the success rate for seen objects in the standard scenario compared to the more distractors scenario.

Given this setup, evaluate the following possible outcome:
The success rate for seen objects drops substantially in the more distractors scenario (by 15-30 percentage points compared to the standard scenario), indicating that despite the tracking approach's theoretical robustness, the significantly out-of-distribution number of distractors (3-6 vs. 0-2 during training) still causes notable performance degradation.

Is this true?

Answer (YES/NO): NO